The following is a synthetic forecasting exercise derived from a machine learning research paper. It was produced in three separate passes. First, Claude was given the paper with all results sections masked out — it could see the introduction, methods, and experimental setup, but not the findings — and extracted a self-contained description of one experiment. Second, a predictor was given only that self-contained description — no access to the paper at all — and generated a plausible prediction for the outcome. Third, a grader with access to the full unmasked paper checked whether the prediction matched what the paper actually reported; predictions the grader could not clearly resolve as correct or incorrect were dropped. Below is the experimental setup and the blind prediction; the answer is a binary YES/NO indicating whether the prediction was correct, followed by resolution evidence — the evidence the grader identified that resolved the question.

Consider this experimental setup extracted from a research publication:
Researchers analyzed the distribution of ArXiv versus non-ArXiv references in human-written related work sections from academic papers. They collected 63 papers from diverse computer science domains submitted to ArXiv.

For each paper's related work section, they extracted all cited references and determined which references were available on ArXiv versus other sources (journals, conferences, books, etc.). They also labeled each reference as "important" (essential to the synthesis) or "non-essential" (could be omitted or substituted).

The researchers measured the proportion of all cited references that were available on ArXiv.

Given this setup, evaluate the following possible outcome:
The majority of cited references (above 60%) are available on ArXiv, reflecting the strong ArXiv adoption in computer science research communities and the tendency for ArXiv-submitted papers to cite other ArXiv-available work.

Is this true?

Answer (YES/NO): YES